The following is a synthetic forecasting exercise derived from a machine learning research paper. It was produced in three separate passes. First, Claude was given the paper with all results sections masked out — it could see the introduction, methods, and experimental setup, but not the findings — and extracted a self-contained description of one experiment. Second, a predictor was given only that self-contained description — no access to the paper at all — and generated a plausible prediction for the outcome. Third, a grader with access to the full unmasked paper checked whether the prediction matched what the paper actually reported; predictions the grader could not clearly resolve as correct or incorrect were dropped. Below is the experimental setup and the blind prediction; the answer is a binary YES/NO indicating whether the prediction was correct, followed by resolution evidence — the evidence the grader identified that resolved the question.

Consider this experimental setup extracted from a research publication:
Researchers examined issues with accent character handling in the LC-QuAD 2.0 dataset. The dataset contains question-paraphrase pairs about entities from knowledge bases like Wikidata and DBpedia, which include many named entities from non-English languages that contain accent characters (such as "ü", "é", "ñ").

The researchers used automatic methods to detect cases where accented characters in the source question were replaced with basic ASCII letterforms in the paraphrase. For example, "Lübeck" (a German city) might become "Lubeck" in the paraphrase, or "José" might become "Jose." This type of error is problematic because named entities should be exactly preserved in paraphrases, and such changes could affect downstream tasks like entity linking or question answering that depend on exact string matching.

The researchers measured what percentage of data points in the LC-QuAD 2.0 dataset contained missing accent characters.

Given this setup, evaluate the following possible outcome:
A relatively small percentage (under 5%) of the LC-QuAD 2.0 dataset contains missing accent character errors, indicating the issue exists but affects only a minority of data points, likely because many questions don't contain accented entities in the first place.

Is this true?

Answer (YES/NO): YES